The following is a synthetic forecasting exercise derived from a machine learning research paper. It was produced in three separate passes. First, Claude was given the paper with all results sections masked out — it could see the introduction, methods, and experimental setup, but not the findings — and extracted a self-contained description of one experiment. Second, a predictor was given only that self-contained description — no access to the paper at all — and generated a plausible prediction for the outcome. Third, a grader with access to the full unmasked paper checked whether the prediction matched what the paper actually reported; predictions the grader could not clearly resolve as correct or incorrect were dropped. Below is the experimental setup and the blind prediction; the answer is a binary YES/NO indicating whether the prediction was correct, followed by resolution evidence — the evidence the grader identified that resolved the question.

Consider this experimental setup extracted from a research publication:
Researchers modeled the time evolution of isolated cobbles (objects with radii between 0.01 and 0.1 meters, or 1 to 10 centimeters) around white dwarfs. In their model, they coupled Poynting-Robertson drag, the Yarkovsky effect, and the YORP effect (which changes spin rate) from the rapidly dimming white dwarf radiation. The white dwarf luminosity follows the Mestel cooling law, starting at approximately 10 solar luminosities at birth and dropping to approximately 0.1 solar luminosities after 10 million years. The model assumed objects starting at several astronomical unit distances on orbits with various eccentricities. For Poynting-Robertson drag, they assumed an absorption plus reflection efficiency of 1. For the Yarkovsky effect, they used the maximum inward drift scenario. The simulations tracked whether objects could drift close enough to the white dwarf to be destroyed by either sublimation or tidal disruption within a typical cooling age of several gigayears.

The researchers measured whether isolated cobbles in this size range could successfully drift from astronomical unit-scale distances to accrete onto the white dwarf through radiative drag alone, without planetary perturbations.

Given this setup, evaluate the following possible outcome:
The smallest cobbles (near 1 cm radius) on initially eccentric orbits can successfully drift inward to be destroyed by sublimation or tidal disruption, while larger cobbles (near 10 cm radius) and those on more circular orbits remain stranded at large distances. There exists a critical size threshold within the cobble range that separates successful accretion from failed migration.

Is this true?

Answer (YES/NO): NO